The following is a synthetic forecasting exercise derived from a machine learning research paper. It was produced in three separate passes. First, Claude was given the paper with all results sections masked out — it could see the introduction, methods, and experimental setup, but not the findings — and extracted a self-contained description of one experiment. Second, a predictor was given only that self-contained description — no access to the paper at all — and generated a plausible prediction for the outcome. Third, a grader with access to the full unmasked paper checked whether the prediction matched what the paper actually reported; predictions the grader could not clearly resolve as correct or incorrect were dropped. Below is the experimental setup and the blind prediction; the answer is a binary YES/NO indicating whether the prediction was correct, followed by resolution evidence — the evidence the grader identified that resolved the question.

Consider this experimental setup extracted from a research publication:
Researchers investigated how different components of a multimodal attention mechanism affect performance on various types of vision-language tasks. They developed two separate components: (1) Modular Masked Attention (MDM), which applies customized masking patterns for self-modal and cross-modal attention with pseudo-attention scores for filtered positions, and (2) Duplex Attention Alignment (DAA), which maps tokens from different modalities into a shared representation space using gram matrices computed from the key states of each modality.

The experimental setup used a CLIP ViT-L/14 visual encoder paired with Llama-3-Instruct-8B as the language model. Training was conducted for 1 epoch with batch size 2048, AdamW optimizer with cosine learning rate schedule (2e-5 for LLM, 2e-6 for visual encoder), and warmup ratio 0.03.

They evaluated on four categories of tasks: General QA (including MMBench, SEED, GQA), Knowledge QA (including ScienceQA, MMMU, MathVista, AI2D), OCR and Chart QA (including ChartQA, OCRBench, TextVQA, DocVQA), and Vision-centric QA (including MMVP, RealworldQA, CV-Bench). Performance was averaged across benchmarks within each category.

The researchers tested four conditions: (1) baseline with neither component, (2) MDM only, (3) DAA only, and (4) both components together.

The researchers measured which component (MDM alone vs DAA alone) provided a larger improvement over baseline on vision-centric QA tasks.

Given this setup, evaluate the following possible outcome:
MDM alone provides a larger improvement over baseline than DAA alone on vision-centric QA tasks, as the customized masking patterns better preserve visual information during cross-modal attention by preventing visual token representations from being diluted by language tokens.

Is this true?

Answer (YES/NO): NO